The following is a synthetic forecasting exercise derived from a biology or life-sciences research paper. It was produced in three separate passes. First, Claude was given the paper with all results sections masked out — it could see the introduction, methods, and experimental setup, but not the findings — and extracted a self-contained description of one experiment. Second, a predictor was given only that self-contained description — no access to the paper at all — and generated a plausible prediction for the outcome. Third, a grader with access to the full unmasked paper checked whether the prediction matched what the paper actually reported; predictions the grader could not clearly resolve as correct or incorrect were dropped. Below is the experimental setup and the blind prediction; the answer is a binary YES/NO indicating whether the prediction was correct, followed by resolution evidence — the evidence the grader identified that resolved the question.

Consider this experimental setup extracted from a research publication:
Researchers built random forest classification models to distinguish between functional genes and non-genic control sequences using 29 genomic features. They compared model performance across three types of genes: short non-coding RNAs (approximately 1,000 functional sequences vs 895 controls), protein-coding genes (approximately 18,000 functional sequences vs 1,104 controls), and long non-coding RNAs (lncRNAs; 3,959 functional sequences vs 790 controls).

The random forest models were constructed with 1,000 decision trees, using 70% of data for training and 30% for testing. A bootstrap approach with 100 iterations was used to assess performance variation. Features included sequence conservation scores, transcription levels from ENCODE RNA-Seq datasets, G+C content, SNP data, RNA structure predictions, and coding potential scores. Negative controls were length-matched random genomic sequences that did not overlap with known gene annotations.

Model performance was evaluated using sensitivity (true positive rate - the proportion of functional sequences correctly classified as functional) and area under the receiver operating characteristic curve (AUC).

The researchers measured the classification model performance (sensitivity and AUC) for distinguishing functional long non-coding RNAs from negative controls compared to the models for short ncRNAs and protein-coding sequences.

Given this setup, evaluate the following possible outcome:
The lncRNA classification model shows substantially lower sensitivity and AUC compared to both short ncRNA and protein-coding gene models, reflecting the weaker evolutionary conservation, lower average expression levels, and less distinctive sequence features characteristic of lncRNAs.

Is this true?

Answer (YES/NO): YES